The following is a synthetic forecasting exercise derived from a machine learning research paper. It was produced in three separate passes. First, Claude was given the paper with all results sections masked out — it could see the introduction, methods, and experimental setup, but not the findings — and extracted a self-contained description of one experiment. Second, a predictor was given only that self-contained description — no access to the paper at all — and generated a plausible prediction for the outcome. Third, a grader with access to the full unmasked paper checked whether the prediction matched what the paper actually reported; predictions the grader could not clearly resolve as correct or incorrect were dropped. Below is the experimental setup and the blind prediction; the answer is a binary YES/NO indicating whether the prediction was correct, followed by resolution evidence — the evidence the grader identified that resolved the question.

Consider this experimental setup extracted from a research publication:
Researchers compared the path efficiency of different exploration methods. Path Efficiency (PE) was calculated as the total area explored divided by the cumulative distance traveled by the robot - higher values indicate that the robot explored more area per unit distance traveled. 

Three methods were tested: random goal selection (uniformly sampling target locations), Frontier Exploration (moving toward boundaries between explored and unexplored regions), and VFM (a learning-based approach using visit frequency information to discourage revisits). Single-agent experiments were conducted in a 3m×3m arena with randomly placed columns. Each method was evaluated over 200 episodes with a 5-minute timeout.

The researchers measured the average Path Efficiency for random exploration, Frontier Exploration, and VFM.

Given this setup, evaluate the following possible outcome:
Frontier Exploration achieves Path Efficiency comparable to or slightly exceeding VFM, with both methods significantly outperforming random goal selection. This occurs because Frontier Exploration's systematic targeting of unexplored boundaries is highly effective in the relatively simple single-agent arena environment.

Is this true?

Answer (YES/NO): NO